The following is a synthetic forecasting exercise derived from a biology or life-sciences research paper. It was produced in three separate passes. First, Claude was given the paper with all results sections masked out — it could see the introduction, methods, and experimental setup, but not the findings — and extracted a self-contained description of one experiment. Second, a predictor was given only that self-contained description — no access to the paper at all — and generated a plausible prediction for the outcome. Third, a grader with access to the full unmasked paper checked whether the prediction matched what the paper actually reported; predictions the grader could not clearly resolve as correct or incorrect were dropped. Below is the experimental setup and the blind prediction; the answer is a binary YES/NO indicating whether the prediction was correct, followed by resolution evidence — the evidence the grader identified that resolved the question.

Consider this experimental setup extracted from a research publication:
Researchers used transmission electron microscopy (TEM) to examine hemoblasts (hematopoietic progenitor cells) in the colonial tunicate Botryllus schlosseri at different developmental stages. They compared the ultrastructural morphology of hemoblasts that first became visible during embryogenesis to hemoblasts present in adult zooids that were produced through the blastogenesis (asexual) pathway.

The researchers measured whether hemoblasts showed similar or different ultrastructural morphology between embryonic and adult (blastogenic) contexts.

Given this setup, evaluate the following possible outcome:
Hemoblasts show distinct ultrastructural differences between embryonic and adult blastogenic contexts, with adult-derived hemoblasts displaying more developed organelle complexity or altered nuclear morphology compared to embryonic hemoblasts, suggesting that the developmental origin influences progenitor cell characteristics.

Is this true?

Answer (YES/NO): NO